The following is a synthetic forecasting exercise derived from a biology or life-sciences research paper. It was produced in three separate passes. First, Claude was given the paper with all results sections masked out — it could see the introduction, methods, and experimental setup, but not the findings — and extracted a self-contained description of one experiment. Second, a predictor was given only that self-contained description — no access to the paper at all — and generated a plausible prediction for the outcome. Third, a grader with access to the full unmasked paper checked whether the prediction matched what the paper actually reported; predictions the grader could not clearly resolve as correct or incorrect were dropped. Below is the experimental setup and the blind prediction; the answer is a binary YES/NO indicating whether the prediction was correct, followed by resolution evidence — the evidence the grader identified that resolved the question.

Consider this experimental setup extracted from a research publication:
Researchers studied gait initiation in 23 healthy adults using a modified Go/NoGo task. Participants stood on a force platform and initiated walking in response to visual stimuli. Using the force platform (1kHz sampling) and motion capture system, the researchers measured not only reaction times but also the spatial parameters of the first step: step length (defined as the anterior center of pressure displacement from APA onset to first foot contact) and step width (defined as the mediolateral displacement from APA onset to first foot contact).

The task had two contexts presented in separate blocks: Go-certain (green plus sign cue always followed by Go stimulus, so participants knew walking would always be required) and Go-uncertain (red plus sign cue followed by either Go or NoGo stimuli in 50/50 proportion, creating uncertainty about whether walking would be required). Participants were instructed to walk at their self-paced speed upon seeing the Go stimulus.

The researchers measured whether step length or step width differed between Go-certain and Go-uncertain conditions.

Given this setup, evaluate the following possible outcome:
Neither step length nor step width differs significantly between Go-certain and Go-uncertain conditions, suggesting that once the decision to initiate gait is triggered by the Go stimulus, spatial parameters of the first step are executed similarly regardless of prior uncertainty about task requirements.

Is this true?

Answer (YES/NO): YES